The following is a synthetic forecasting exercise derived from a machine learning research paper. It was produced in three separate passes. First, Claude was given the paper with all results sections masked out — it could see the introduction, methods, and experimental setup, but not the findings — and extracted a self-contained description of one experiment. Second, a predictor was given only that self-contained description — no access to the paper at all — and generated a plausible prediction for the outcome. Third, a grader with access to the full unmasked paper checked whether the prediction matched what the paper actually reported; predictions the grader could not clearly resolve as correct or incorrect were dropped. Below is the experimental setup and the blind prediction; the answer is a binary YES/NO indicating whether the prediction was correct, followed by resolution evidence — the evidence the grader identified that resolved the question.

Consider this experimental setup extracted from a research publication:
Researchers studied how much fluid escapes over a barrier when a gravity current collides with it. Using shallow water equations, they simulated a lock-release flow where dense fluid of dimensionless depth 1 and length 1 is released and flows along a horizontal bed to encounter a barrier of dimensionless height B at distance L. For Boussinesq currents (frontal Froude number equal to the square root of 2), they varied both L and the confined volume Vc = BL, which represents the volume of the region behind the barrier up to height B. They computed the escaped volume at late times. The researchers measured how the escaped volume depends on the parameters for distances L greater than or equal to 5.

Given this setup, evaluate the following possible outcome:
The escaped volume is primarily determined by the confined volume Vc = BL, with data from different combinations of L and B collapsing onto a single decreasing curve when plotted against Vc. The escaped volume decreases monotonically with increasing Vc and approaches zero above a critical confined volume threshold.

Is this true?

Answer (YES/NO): YES